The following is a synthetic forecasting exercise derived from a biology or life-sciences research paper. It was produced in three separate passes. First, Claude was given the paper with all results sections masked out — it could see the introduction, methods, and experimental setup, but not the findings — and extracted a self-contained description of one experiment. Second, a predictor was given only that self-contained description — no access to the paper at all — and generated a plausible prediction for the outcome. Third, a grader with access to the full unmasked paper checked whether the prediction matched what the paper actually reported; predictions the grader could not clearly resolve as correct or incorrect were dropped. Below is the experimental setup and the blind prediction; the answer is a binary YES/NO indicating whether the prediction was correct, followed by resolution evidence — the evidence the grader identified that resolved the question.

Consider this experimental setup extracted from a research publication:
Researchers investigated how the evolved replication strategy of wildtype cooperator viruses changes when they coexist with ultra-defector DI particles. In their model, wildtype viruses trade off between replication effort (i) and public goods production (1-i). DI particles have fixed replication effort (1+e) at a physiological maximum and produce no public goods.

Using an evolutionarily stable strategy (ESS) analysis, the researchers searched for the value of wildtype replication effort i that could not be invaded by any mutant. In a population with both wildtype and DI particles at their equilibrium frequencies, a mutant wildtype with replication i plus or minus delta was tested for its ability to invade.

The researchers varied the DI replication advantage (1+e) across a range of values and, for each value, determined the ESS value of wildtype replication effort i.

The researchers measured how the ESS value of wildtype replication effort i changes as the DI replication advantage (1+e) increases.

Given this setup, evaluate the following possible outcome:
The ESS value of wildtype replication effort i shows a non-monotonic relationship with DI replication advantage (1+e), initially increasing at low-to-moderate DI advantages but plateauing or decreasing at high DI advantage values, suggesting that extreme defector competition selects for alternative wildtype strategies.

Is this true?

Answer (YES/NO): NO